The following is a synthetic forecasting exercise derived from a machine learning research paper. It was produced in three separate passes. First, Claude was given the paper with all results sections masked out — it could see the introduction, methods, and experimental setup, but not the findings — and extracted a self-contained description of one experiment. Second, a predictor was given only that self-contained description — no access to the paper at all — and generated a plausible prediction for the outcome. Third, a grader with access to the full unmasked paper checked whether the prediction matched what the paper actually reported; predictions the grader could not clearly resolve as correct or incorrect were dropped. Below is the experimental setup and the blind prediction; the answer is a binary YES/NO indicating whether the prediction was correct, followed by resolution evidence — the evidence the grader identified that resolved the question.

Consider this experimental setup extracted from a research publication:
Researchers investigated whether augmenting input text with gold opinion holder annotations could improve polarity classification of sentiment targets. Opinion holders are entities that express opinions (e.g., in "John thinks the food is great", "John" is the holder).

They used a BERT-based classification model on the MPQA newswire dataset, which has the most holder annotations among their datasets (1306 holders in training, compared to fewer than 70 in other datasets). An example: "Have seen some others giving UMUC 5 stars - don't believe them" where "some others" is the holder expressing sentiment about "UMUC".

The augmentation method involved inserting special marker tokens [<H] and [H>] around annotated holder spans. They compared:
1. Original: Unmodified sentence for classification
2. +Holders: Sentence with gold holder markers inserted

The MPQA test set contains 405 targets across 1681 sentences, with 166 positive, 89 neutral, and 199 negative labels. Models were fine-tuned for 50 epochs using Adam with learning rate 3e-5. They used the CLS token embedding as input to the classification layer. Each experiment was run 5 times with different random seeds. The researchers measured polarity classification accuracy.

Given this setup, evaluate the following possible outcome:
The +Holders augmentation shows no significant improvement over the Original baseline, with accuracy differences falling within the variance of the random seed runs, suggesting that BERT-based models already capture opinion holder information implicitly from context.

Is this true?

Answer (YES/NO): YES